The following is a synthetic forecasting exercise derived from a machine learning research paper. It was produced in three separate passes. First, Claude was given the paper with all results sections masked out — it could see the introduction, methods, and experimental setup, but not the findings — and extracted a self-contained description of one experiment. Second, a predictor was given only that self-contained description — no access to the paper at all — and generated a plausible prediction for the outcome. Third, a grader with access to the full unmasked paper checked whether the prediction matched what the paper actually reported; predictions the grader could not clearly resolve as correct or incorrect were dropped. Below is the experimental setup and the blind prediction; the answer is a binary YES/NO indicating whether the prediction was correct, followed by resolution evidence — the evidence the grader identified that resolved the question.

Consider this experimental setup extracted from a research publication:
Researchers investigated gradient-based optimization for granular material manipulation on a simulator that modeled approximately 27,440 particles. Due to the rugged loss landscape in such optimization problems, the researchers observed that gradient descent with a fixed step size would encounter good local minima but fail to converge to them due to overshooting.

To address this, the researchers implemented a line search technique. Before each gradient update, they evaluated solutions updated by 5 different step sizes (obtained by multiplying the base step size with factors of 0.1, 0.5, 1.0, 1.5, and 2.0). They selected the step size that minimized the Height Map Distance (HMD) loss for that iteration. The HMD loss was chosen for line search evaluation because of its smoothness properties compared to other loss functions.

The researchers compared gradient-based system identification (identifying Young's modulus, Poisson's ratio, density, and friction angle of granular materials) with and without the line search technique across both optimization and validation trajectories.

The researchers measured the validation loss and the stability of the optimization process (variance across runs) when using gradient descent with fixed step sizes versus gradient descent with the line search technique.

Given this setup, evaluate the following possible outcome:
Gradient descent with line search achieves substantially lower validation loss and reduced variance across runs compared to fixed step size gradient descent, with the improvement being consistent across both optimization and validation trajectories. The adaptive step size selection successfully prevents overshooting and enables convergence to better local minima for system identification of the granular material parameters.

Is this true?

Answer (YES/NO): NO